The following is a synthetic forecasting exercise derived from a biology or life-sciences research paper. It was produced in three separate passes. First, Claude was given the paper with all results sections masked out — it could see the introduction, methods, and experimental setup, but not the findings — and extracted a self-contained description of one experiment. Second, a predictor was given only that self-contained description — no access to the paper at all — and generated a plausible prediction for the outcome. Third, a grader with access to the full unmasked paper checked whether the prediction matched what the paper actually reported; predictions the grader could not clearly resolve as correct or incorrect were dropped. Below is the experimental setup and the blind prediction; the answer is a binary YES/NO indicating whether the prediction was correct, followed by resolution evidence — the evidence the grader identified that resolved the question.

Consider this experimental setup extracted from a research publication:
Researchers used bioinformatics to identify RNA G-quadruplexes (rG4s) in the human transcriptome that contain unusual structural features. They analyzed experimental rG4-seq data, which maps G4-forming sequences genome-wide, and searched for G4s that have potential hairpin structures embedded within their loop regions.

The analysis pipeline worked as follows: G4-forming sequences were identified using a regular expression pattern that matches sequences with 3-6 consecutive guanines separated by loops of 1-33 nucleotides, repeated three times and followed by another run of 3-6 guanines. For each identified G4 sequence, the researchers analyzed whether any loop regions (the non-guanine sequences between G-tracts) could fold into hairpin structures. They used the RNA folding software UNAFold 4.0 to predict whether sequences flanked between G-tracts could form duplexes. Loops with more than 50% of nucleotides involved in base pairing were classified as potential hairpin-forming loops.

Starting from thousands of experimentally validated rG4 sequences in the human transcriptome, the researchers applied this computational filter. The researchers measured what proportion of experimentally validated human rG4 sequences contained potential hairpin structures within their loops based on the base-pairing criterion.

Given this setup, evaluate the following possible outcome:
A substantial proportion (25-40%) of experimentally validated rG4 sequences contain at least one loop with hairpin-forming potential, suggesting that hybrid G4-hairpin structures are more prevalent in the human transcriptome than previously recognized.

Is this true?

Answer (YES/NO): NO